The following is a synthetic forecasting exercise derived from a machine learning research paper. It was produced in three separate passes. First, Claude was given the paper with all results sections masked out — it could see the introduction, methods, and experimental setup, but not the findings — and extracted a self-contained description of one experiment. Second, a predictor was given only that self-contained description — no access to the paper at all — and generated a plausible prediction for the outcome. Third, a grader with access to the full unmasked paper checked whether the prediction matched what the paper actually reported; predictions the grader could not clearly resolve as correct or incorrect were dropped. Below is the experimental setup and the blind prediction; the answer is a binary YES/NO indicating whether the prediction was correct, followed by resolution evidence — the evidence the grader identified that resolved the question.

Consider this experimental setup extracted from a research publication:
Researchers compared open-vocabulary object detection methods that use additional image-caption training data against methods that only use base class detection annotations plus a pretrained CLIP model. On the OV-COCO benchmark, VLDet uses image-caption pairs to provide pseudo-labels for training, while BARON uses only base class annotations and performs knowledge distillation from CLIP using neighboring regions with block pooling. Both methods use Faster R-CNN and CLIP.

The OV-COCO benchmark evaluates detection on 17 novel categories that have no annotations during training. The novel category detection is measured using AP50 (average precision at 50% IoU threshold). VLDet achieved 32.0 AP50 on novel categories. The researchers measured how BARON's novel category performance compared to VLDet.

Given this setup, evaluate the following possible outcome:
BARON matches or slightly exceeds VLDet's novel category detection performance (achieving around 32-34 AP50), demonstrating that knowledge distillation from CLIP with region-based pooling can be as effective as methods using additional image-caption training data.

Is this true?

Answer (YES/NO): YES